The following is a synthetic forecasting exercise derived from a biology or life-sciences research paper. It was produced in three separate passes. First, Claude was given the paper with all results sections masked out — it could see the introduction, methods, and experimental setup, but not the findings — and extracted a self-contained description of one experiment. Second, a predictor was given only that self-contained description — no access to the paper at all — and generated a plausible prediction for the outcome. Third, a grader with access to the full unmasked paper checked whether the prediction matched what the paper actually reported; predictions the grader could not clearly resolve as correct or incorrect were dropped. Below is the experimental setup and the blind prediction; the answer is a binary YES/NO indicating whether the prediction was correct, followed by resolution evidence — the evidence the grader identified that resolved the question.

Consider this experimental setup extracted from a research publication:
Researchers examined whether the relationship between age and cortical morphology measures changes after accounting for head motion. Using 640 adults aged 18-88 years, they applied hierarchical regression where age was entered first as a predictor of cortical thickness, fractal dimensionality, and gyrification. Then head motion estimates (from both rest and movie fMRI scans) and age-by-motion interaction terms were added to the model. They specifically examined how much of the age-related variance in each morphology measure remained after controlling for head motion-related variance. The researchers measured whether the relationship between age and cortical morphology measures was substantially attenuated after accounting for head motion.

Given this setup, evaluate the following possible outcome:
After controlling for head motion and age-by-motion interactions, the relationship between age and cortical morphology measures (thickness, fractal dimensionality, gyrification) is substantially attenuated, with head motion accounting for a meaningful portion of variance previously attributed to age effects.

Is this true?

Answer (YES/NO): NO